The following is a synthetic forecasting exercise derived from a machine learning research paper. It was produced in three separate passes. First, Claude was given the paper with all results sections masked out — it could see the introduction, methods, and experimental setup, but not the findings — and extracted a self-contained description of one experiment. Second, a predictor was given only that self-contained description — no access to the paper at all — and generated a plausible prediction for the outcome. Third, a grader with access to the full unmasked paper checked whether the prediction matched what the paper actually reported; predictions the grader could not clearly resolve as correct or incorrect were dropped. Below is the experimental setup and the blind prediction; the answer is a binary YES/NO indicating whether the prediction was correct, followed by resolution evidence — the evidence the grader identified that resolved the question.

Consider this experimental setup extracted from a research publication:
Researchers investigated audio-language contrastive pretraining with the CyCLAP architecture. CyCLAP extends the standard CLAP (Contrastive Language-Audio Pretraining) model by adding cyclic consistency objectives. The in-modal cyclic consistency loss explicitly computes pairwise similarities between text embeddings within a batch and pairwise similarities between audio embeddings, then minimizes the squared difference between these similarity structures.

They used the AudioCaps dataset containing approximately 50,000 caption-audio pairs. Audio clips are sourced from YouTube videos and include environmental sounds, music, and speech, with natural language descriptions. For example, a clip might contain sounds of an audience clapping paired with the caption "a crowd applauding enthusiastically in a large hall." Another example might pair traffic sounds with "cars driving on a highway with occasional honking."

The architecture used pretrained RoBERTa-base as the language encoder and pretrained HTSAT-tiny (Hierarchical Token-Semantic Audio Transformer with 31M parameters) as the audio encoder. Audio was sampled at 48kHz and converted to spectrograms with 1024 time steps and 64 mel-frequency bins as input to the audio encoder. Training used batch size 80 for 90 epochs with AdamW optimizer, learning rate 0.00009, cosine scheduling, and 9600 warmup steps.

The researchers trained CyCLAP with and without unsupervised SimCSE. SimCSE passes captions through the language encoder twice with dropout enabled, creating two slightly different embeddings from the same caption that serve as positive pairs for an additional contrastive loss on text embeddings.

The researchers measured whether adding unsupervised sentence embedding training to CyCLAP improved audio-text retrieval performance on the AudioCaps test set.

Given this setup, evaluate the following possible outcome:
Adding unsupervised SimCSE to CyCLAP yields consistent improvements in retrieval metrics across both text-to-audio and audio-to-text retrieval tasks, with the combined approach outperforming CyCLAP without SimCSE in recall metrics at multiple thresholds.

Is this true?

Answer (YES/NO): NO